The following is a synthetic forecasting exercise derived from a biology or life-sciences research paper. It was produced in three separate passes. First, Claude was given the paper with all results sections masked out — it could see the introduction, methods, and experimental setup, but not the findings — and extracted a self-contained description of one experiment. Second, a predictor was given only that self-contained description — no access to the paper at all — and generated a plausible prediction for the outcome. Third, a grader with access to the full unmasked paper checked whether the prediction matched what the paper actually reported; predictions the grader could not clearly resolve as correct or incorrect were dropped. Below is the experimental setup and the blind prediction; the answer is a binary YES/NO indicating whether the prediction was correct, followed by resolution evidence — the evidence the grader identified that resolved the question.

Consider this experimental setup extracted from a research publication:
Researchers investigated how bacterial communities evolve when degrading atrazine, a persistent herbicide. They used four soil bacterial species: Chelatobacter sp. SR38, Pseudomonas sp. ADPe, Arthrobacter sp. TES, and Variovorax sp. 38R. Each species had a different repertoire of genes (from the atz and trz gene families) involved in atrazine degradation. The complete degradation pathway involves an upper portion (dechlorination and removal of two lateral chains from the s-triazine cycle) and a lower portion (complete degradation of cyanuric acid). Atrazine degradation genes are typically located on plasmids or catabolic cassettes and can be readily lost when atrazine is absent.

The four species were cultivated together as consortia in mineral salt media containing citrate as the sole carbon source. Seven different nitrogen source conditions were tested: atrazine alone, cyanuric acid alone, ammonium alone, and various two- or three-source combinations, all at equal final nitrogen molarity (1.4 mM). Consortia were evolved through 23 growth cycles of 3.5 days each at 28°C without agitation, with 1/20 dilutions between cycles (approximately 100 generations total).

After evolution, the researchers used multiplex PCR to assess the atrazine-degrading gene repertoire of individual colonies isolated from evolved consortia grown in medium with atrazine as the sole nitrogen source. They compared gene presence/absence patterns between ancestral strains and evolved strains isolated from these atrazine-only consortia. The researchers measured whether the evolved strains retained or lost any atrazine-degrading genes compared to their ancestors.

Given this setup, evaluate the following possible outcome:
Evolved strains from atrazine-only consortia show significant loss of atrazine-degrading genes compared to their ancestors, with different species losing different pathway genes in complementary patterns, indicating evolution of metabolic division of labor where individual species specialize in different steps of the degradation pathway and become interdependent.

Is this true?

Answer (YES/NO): YES